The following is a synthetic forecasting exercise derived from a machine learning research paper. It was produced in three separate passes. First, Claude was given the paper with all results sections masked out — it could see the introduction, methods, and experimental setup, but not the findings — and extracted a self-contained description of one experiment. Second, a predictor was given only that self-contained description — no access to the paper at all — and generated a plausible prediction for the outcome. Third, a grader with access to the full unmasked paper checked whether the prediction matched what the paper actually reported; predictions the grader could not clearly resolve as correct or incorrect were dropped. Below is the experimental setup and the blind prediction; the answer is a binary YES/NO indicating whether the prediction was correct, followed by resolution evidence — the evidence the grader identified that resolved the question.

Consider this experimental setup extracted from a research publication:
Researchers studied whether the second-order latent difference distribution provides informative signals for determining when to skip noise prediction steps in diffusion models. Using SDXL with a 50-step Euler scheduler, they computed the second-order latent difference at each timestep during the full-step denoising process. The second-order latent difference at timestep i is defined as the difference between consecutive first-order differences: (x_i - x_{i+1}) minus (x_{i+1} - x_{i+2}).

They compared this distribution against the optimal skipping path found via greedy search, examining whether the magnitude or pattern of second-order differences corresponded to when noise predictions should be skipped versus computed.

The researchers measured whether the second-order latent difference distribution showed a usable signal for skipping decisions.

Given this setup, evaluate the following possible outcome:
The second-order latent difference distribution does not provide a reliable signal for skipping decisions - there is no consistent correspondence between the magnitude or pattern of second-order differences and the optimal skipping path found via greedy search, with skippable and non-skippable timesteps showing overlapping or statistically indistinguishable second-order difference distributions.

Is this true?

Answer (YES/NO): NO